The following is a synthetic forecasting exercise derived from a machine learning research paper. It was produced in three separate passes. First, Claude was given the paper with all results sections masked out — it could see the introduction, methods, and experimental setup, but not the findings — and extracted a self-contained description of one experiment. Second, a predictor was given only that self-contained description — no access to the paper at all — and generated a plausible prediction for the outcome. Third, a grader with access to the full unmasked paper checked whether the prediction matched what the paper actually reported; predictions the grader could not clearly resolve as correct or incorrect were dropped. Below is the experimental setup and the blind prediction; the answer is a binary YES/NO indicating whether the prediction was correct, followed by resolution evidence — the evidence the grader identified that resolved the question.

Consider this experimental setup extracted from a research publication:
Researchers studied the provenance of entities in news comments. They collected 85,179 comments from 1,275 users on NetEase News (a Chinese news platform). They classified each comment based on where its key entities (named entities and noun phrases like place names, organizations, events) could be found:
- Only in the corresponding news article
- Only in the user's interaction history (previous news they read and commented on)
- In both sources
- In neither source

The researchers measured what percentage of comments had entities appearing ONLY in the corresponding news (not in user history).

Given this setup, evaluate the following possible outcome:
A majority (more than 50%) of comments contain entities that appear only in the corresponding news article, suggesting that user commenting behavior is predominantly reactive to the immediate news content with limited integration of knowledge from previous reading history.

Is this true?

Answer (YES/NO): NO